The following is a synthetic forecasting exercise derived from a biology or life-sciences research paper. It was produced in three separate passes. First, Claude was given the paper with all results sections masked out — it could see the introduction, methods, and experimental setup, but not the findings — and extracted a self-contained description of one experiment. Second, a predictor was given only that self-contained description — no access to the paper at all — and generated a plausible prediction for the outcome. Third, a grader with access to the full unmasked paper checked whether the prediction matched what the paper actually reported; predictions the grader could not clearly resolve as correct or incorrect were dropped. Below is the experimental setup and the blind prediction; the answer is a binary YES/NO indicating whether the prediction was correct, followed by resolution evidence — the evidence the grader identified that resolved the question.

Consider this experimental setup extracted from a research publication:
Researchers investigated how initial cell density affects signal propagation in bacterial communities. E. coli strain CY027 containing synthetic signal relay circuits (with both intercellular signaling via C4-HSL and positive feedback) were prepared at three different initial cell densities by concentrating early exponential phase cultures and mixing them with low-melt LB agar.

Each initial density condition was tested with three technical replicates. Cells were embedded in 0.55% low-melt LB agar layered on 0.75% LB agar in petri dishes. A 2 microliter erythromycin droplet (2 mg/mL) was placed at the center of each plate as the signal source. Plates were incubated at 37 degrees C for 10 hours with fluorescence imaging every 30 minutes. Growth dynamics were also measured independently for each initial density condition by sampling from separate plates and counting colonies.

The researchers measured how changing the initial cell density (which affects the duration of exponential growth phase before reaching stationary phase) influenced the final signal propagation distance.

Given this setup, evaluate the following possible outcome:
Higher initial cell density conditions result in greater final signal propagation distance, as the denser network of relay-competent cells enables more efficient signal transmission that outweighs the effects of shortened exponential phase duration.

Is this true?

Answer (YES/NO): NO